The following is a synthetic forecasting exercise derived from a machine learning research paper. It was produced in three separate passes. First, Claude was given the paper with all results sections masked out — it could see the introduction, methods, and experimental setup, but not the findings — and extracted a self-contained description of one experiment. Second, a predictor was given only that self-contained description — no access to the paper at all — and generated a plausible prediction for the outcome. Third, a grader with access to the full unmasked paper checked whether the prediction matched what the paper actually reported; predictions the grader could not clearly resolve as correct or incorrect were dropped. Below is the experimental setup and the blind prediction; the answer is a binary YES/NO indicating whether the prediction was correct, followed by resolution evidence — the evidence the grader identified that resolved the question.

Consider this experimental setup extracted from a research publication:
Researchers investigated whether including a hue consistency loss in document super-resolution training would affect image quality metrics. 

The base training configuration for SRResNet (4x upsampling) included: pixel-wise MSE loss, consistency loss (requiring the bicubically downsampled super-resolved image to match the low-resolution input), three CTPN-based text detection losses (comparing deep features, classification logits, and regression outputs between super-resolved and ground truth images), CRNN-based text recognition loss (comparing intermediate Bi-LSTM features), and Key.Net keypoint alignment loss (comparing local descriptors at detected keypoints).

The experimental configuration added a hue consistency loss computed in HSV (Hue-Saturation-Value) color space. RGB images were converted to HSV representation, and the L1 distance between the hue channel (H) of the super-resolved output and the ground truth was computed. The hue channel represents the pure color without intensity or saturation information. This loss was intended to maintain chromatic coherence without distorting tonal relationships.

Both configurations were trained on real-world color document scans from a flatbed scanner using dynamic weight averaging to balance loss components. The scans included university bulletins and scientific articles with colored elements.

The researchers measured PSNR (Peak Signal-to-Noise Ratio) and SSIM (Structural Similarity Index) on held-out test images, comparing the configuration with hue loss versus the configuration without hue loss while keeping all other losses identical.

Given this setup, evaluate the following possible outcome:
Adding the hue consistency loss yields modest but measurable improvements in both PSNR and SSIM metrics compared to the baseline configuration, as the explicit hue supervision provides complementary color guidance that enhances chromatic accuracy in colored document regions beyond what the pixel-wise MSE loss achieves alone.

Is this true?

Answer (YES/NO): NO